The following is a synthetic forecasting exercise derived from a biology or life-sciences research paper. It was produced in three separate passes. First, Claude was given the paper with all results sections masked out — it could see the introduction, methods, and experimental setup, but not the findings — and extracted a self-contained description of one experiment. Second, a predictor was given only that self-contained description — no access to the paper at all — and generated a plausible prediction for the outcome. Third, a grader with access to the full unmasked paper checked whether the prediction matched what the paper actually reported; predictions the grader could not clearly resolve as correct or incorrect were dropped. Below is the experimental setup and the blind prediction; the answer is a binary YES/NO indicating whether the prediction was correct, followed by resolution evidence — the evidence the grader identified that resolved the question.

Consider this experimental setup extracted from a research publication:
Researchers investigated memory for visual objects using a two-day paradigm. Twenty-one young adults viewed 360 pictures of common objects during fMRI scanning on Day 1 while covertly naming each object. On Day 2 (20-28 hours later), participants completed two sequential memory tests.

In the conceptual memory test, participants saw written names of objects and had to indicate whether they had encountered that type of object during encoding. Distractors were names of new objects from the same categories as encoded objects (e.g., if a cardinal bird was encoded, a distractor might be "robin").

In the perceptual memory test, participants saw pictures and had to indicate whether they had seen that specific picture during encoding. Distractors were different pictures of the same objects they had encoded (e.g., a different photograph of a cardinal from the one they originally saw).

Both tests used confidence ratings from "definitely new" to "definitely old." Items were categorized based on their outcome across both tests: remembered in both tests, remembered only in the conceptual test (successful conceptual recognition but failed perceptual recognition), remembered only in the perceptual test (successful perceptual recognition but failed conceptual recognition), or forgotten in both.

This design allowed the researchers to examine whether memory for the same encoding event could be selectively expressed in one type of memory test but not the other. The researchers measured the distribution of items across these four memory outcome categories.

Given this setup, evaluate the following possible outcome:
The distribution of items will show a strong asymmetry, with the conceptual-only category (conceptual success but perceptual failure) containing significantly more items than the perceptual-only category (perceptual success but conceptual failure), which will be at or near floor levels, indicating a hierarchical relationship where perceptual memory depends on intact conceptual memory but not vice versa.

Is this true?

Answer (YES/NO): NO